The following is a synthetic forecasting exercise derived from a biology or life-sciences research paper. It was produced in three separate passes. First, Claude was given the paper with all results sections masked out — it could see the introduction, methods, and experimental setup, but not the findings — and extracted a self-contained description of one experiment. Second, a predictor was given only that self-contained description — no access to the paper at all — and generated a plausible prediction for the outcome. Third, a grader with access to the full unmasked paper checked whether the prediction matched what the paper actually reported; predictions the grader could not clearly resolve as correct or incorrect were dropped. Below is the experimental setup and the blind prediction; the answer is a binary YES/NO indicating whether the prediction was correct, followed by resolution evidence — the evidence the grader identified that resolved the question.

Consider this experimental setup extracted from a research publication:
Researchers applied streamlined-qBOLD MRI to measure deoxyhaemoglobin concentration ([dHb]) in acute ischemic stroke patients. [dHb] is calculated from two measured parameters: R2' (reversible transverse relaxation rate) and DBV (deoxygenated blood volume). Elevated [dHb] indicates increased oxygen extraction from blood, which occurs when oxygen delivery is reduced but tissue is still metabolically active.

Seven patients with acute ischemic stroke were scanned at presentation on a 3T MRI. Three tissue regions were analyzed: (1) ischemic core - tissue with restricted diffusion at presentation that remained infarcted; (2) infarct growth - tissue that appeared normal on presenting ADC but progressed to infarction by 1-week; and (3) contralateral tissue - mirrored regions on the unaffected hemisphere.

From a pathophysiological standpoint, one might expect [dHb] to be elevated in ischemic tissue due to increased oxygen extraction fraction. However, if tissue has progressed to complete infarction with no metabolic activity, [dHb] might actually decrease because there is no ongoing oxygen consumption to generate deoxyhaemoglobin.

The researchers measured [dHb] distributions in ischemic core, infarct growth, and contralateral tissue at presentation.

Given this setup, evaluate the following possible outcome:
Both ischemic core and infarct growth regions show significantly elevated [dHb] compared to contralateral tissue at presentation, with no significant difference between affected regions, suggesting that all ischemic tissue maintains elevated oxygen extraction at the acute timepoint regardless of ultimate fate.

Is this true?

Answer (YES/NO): NO